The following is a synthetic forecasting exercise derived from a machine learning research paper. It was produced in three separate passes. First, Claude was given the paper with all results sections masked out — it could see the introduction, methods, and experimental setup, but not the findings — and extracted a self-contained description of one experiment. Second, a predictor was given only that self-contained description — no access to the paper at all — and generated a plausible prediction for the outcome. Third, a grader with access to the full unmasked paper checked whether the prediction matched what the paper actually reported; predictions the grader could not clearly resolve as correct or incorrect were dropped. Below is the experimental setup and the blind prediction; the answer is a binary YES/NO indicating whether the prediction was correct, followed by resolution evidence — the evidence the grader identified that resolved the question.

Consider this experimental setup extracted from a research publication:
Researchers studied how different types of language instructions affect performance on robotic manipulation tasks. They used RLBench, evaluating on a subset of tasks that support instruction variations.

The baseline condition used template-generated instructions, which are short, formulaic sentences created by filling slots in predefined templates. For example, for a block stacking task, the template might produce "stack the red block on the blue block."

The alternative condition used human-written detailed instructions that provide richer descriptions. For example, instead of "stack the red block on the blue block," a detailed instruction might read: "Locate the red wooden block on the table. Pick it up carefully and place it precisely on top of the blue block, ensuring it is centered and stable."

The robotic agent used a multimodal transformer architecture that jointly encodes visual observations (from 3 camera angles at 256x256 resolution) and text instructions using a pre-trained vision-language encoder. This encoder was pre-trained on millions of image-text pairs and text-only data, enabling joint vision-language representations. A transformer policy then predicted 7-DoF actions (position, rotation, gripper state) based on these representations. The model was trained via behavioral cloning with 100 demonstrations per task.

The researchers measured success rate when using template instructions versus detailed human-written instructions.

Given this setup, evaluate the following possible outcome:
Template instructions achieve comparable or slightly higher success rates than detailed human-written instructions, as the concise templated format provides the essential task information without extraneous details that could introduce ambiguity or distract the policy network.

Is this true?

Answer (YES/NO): NO